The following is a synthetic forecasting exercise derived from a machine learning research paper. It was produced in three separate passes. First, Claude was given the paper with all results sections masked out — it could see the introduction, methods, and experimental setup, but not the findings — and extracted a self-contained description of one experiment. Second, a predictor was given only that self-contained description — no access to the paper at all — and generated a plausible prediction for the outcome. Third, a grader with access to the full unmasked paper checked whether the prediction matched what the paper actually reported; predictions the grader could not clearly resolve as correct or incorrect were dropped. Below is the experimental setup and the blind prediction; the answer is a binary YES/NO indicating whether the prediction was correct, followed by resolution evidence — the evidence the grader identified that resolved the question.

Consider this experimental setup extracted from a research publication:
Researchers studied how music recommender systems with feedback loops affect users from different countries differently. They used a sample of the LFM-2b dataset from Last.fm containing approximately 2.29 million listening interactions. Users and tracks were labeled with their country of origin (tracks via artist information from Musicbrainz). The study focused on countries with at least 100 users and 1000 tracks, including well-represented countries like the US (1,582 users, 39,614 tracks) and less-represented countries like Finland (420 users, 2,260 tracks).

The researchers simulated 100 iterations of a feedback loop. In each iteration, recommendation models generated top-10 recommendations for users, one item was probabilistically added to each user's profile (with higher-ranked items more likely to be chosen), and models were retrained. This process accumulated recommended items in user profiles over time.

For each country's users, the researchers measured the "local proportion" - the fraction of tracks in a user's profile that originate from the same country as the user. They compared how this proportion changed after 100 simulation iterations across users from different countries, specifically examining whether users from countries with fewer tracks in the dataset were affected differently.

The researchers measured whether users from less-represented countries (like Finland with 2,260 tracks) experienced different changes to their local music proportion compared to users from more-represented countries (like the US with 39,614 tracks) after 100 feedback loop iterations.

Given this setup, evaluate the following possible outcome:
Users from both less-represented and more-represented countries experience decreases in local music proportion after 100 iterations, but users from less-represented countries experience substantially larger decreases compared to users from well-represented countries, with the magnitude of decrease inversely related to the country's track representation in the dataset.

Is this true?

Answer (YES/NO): NO